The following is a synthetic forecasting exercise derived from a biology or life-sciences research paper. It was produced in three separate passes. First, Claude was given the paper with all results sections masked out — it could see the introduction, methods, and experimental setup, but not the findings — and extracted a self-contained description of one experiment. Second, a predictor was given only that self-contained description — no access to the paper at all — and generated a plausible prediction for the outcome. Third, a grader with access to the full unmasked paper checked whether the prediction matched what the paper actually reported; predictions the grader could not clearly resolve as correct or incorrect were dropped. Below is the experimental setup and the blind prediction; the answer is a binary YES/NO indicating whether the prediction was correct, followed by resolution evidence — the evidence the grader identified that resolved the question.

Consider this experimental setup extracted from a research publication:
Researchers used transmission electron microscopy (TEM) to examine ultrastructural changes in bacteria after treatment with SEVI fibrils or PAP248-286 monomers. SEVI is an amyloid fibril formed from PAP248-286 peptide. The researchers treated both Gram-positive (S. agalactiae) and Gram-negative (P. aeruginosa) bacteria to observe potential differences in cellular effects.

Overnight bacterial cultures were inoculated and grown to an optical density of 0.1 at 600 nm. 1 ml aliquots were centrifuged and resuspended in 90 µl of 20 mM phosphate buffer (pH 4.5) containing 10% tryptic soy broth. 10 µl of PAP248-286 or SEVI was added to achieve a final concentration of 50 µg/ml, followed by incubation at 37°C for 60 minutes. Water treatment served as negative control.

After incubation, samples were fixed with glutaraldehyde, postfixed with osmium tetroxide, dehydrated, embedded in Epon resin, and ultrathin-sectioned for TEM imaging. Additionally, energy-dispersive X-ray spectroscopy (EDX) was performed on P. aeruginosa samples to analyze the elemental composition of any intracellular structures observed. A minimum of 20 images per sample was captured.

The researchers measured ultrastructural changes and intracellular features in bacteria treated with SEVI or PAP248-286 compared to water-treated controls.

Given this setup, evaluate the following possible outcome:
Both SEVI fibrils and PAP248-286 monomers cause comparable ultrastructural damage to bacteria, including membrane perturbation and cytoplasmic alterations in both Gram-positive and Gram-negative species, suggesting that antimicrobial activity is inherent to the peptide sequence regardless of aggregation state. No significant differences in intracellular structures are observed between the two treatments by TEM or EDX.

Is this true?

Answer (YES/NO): NO